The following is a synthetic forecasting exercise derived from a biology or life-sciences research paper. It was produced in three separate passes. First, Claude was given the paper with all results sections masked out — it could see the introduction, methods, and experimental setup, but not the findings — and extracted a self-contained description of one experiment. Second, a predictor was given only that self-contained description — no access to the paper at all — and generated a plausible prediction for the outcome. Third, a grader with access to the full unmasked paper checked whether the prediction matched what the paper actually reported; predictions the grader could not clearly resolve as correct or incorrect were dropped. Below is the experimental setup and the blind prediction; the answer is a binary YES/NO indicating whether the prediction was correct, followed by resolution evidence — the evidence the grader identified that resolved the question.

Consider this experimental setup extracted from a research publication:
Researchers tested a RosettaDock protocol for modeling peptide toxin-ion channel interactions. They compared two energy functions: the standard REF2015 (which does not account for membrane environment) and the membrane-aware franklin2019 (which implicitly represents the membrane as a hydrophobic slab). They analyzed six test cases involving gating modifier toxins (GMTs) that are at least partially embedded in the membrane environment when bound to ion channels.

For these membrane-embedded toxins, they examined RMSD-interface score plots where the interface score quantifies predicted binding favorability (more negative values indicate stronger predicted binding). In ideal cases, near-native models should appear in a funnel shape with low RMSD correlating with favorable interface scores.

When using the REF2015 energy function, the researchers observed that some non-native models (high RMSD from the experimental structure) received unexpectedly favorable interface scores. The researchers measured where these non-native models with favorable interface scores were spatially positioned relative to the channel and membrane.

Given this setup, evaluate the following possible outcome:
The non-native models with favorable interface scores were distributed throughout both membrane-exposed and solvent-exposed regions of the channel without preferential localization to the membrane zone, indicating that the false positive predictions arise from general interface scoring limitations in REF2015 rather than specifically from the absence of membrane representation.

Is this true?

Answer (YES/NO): NO